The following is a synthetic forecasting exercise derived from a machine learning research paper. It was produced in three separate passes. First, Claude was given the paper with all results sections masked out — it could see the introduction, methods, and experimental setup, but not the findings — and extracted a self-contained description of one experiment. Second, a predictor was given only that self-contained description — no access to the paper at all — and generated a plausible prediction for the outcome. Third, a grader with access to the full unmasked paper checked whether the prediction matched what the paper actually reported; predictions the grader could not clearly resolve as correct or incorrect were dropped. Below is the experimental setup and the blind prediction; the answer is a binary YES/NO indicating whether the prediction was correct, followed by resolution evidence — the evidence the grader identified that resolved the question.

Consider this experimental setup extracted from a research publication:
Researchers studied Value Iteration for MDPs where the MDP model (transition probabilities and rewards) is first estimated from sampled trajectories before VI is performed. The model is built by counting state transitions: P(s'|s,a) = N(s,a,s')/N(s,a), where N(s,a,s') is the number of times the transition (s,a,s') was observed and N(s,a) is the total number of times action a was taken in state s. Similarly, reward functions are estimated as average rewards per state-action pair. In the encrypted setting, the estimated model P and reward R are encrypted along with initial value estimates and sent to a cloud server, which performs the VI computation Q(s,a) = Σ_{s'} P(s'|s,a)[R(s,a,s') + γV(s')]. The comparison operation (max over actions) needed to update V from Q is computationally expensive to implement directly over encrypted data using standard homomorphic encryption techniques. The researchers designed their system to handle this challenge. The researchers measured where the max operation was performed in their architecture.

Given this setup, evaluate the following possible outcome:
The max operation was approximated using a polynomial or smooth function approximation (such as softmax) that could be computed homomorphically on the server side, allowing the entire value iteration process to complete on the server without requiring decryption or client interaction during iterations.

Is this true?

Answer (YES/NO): NO